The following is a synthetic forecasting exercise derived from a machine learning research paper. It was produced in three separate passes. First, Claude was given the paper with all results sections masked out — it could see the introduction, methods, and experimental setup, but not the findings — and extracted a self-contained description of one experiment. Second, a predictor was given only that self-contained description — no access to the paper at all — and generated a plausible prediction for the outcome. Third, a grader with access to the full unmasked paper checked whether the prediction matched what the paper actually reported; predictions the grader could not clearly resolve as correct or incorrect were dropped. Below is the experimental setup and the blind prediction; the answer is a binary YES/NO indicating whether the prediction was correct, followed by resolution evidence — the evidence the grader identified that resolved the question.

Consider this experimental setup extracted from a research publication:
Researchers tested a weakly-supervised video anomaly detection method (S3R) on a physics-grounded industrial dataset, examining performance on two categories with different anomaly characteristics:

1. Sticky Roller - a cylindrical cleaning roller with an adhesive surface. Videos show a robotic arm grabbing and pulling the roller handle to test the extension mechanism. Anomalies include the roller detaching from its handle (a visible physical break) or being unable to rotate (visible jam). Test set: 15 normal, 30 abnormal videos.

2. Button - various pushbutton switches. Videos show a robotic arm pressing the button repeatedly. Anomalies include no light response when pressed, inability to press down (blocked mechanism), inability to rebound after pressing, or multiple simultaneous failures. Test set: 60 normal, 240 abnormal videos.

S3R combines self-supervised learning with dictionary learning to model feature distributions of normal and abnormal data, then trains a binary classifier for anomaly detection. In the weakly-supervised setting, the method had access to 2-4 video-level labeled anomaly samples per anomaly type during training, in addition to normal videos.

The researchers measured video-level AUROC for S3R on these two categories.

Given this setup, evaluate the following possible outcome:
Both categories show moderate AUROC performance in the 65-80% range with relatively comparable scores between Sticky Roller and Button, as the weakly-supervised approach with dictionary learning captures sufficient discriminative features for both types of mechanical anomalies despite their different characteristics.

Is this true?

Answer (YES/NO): NO